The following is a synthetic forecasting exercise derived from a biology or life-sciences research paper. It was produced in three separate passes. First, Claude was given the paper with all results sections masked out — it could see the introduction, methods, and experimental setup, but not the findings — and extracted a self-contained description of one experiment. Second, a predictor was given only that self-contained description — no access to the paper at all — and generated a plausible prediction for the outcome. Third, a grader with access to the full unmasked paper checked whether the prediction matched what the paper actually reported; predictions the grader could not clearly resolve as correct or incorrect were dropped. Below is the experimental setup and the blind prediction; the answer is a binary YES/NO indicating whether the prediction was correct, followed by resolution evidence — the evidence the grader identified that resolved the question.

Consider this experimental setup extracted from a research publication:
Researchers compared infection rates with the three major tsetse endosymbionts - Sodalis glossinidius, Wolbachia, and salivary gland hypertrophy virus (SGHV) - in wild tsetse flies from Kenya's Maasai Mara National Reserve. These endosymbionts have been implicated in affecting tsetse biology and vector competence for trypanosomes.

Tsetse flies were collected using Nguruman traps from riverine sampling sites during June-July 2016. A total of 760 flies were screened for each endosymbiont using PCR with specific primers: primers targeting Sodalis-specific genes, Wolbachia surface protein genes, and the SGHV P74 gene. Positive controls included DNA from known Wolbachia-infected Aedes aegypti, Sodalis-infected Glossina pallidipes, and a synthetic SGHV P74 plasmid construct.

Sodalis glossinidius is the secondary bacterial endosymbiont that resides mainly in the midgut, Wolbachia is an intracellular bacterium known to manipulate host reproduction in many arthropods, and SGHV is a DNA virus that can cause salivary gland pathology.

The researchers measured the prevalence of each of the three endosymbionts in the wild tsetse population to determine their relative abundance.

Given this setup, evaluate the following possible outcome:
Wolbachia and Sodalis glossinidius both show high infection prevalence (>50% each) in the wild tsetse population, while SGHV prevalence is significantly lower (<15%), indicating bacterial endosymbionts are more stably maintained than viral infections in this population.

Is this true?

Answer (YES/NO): NO